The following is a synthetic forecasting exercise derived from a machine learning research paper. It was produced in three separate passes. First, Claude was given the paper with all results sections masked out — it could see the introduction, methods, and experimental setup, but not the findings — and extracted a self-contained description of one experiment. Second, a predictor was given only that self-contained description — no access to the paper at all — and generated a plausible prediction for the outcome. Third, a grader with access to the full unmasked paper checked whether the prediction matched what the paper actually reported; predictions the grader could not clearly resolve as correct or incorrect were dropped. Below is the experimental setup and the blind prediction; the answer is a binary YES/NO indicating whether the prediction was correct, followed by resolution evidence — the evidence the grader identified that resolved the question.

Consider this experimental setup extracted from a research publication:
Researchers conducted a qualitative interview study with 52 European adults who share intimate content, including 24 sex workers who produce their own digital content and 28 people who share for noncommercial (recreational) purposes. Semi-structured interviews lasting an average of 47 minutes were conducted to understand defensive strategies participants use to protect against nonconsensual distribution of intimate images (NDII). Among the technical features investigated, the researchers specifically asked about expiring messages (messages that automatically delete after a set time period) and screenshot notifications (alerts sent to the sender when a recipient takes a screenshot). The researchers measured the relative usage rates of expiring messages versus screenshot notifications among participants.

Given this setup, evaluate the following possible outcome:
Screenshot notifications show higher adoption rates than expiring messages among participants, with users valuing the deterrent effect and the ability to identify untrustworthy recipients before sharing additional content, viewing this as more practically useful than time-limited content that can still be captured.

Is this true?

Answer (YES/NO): NO